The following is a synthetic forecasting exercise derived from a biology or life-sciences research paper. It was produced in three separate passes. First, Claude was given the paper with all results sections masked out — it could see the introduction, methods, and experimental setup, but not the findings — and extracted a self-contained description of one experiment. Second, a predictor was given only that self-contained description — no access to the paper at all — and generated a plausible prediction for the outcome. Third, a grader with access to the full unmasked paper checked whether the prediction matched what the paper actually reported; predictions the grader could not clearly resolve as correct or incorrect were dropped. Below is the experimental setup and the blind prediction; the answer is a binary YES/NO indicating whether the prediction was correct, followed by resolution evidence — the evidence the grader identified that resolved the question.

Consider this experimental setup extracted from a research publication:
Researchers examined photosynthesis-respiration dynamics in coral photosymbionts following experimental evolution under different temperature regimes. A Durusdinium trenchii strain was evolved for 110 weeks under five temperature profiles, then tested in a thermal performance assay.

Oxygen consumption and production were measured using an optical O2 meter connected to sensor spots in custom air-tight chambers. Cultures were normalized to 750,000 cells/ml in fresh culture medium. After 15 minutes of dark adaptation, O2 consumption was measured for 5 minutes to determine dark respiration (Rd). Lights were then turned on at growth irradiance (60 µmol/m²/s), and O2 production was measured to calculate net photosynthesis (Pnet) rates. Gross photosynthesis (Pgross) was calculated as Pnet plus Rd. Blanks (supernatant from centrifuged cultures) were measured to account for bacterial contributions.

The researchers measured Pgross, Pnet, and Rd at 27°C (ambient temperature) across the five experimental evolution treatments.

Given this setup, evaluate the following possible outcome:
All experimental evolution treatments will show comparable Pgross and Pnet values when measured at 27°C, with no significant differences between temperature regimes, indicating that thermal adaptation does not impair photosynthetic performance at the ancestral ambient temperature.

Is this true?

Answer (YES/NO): YES